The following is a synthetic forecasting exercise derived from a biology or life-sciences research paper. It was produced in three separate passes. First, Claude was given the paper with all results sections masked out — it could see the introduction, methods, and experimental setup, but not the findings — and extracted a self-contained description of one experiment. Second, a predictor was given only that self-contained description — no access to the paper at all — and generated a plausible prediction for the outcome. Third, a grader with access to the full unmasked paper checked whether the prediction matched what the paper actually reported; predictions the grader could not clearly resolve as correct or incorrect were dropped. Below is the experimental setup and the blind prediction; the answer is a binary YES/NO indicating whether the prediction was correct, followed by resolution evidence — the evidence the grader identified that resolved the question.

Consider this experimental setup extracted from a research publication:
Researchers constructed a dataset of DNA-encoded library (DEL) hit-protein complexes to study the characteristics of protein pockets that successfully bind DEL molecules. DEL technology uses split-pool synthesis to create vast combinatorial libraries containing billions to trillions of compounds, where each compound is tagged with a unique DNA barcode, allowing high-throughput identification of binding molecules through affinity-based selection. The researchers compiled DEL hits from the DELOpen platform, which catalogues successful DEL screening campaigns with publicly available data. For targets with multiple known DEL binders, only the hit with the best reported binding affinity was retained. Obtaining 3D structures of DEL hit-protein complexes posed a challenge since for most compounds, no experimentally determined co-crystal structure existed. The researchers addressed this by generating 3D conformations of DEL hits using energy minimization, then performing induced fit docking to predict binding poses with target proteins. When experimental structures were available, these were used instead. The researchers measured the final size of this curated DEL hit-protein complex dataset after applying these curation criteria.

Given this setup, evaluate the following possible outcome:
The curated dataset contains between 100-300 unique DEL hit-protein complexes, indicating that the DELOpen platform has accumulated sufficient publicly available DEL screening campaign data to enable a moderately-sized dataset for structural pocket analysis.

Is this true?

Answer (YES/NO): YES